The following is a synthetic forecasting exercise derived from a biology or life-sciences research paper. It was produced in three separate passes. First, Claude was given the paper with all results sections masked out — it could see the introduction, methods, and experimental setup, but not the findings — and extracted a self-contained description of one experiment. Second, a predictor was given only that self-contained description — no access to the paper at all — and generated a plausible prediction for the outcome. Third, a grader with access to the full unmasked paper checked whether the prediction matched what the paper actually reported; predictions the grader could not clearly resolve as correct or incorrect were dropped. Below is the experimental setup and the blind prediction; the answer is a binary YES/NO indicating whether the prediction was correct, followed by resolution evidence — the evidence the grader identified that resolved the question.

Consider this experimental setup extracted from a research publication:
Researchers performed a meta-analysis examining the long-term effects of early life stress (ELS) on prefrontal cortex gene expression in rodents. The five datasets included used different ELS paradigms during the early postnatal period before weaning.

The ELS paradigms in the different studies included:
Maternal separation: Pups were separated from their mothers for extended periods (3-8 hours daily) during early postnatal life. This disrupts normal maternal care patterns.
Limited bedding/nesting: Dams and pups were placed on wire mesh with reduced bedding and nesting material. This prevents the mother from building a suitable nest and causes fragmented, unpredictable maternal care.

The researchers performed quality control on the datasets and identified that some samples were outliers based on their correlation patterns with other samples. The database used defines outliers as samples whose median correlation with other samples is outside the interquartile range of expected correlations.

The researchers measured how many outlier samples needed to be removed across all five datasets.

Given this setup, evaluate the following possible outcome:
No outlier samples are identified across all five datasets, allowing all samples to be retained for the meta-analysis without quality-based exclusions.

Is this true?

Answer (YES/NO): NO